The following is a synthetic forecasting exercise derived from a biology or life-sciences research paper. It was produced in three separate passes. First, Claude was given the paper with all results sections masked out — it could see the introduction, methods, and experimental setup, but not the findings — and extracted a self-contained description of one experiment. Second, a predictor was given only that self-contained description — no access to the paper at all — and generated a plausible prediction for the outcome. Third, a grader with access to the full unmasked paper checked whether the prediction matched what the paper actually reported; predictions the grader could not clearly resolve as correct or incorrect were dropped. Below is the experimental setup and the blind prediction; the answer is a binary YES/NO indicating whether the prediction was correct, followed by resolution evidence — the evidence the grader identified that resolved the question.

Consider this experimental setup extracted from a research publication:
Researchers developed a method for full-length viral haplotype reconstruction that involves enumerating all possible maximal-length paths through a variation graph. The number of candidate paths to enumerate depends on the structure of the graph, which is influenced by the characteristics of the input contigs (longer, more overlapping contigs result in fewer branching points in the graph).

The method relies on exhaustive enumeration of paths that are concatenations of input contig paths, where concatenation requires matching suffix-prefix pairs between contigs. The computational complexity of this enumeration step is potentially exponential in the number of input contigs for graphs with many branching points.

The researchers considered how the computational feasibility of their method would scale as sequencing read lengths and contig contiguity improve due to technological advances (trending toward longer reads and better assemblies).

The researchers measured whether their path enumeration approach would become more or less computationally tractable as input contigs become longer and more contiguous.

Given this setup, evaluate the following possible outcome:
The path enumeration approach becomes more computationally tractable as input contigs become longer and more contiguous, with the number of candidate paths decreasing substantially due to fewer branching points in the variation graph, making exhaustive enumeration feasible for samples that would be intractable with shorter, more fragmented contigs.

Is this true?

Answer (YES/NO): YES